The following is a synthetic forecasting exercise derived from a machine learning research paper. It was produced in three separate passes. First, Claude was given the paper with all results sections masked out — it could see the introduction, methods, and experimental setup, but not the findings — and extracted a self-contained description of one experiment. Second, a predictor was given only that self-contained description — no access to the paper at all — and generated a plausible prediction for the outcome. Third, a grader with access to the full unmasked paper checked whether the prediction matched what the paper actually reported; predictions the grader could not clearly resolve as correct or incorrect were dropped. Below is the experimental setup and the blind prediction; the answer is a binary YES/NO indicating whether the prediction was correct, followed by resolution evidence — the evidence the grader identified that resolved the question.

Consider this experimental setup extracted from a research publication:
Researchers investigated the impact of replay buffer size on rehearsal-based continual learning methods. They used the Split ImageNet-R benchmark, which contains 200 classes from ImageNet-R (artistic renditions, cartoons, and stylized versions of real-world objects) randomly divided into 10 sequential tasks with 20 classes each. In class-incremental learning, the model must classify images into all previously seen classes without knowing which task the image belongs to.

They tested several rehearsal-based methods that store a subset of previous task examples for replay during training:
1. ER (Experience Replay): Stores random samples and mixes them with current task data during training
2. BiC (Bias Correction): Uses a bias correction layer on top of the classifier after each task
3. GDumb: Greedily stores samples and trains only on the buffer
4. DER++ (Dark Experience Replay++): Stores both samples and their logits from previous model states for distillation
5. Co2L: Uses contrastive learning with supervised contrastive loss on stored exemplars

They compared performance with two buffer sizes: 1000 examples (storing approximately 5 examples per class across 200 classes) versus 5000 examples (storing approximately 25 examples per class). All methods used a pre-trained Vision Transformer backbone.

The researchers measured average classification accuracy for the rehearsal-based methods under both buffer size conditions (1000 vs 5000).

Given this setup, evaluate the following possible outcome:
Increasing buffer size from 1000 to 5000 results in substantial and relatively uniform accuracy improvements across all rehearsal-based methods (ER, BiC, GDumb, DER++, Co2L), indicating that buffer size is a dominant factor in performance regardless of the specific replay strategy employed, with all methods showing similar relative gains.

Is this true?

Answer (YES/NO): NO